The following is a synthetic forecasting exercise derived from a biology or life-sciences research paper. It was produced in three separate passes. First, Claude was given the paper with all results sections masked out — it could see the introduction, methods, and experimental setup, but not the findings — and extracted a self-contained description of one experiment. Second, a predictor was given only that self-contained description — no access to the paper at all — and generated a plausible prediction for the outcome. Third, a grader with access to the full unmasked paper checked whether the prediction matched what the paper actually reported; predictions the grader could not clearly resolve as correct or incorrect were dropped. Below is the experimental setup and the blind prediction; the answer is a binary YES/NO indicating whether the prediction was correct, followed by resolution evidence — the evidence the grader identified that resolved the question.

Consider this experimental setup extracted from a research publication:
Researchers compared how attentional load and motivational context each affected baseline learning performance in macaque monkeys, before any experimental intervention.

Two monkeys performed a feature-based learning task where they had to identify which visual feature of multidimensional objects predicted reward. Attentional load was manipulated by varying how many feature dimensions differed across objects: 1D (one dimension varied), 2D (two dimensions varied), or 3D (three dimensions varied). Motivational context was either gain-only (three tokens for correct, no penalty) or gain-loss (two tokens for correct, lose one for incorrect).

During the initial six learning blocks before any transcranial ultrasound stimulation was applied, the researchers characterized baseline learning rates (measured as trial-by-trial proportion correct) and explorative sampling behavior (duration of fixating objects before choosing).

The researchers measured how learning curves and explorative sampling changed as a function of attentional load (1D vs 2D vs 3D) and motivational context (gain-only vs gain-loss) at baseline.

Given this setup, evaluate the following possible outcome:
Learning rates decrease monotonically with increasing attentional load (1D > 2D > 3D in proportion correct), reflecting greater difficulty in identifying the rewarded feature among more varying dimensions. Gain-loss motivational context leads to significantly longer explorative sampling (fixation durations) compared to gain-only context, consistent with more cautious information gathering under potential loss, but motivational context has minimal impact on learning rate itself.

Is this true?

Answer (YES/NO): NO